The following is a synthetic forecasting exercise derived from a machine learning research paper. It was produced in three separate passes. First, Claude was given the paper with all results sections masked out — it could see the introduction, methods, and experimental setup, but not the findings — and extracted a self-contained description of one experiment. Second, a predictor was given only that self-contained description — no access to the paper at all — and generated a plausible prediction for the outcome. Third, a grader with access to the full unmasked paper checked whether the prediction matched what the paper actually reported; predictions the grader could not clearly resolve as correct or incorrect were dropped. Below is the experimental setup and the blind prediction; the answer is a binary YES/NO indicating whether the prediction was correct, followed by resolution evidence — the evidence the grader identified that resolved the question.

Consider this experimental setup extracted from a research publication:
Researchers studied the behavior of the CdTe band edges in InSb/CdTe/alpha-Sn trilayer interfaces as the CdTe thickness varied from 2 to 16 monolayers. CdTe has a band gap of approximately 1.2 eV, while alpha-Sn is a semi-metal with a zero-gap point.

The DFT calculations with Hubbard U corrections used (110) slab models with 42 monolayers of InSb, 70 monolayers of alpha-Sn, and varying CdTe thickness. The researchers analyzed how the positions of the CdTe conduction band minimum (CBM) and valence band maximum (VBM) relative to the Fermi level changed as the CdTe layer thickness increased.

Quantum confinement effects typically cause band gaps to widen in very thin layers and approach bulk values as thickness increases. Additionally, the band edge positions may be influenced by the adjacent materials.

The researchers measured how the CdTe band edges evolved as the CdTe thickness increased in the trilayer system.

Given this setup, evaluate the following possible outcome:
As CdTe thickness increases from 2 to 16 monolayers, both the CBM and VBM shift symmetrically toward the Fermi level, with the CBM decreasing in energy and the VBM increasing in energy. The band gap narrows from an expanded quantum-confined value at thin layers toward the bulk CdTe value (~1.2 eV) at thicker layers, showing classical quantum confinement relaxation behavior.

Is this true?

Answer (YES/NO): NO